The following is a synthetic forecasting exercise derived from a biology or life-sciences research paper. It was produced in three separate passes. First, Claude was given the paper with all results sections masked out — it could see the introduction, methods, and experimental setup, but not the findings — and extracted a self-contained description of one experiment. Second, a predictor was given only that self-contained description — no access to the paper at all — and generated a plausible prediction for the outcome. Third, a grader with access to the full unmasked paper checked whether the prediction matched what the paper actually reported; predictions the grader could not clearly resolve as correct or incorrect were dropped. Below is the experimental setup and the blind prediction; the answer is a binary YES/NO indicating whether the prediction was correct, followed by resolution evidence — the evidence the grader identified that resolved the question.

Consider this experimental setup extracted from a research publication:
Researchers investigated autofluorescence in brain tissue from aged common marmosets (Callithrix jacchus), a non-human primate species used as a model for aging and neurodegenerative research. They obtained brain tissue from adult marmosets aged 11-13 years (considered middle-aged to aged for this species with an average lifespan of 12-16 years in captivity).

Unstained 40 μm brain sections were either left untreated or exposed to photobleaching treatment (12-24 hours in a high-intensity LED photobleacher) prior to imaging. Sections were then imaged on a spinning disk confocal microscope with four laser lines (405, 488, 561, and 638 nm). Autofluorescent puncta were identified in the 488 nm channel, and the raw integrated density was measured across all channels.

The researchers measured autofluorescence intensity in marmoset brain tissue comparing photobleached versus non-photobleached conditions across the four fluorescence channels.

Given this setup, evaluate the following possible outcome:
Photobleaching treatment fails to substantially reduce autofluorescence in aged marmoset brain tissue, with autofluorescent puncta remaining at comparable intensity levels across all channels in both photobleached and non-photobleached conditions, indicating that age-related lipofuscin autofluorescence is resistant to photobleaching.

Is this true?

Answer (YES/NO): NO